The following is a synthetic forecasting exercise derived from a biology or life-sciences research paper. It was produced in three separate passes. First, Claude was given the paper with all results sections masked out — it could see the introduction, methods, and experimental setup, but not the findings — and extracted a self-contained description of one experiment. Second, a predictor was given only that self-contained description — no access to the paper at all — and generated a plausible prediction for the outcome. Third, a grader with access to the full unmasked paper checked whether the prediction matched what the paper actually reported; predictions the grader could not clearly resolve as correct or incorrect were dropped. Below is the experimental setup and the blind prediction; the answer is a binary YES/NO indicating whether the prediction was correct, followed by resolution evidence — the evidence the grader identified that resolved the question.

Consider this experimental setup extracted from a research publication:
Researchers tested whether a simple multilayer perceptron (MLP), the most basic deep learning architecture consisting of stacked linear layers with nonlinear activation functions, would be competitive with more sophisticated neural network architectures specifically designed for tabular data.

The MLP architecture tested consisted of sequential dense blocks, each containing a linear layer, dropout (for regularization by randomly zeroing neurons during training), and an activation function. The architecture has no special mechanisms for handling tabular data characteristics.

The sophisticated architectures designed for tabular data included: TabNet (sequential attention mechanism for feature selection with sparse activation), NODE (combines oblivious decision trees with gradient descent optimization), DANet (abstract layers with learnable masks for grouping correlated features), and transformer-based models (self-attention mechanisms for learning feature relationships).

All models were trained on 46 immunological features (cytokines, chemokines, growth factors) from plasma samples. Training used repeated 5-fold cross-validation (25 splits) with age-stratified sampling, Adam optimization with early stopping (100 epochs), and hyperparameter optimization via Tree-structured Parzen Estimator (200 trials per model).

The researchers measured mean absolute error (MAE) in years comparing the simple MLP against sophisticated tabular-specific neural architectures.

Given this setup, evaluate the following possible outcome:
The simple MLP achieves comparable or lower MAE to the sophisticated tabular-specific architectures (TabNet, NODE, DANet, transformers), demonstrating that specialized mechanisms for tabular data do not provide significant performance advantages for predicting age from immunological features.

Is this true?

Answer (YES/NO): NO